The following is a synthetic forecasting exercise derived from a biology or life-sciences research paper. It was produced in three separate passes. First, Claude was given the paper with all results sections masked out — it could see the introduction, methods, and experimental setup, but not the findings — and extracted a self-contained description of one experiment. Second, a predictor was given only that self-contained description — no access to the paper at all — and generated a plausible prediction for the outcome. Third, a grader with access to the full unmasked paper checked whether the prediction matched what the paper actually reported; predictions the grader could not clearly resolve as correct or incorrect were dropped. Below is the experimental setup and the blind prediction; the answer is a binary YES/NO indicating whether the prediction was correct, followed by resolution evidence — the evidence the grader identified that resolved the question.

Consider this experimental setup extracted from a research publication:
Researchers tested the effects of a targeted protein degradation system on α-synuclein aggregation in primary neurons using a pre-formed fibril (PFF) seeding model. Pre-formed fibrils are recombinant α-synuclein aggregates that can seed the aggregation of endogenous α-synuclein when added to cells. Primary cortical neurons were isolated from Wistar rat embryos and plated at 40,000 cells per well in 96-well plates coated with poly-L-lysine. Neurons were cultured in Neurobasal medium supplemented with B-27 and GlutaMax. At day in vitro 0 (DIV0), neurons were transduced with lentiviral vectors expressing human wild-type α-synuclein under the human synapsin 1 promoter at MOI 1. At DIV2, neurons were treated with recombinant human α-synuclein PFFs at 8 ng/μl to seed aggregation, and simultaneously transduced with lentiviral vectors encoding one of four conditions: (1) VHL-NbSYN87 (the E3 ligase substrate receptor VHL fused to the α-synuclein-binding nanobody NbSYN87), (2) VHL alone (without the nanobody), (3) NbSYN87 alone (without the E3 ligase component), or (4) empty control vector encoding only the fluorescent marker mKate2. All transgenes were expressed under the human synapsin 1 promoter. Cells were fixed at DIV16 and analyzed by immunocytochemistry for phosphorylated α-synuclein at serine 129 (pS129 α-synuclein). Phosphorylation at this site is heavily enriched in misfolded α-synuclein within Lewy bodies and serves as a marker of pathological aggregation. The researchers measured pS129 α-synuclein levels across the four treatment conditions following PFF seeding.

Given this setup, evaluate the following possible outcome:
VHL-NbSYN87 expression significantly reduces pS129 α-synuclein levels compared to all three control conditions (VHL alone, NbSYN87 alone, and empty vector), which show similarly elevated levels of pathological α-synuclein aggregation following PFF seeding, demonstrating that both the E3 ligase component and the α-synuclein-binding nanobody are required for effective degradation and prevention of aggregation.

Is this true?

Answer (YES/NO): YES